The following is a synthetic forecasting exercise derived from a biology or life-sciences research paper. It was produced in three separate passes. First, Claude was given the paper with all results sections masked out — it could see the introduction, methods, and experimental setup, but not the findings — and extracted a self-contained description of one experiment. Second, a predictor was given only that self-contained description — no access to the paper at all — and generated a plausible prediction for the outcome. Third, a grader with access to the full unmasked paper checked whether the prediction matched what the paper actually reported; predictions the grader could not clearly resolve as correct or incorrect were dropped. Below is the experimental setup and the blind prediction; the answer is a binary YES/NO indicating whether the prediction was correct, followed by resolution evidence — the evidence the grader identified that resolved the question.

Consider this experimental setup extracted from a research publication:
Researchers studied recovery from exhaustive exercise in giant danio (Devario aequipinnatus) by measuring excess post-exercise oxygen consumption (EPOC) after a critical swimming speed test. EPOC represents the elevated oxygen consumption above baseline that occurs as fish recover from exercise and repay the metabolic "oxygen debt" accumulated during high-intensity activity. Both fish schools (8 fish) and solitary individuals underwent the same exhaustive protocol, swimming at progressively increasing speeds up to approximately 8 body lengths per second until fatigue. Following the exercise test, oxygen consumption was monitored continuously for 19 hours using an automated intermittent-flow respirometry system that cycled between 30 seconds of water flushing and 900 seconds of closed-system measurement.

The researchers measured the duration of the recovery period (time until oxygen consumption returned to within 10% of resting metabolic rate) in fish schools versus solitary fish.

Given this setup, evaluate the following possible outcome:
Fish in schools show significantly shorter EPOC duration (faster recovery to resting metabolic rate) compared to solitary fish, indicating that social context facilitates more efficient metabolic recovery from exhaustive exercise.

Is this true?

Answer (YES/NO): YES